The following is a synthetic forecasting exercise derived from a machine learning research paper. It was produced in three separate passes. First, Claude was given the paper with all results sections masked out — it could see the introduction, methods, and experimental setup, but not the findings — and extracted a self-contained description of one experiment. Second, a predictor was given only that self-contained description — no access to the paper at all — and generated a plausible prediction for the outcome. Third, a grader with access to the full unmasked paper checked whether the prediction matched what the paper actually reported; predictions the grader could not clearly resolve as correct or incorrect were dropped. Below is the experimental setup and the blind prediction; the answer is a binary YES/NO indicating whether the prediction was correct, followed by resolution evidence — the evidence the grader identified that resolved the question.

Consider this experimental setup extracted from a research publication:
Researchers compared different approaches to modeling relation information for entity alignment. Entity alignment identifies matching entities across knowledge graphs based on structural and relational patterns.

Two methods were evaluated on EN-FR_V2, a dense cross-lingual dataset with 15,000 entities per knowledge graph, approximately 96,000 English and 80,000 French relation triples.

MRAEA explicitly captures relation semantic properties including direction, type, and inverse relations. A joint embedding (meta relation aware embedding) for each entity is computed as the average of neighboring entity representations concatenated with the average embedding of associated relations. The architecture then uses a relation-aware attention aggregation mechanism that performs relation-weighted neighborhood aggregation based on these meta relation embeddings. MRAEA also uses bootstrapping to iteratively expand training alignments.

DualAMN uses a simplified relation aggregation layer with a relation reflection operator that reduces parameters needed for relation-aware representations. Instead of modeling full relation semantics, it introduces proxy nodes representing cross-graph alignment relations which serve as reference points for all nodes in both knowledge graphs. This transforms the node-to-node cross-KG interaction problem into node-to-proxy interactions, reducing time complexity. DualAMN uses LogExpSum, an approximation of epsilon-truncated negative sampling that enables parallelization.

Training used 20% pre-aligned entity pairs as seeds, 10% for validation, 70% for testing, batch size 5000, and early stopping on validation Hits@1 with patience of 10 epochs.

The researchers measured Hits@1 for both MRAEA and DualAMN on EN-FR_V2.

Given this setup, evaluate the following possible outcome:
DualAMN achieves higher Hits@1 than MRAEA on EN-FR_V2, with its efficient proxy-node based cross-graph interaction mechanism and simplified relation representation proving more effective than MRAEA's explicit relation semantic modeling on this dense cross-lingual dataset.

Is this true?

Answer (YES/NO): YES